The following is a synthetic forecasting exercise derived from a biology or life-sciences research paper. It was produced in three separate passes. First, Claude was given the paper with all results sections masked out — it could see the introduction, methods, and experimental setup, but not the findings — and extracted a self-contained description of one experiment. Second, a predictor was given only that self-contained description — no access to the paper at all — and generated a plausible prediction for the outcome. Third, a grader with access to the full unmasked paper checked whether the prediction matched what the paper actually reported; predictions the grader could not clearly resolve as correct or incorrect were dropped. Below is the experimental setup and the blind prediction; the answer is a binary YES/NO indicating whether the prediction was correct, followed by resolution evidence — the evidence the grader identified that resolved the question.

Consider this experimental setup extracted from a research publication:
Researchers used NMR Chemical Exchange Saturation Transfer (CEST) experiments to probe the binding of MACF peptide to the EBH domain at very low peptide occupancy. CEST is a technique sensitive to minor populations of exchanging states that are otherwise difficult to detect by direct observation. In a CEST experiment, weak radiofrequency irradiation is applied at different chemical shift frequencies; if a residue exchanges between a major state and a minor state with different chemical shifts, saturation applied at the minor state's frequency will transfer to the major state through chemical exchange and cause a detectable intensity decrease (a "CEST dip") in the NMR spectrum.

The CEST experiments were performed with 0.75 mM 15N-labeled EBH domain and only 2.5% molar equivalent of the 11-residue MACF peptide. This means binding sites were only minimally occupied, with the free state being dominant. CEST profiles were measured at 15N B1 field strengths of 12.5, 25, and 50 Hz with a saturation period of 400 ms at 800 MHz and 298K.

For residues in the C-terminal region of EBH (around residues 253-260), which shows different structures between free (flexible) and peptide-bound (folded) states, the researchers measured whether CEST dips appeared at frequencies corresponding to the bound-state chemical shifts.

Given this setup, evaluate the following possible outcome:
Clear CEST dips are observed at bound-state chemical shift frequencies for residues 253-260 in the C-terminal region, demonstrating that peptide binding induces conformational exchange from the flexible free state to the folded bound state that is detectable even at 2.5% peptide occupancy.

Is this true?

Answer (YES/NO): NO